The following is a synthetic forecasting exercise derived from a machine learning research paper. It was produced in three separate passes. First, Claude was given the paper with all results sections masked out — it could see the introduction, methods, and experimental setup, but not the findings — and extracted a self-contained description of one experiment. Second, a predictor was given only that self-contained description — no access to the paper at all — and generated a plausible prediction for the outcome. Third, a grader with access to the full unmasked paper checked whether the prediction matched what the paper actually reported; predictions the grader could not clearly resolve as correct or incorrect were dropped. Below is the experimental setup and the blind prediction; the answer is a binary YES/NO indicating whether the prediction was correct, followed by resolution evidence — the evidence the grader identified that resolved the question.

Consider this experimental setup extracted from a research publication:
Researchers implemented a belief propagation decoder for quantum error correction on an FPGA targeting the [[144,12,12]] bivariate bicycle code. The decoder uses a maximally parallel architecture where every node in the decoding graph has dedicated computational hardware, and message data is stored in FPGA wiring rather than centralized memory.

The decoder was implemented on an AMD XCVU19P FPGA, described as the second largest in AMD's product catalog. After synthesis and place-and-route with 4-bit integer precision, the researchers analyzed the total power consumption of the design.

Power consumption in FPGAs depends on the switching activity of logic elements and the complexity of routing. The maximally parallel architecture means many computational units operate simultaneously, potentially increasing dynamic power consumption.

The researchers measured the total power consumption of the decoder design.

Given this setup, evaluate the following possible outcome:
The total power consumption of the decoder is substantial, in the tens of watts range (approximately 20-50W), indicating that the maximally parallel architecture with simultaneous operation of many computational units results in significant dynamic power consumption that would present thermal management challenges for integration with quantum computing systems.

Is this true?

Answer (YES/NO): NO